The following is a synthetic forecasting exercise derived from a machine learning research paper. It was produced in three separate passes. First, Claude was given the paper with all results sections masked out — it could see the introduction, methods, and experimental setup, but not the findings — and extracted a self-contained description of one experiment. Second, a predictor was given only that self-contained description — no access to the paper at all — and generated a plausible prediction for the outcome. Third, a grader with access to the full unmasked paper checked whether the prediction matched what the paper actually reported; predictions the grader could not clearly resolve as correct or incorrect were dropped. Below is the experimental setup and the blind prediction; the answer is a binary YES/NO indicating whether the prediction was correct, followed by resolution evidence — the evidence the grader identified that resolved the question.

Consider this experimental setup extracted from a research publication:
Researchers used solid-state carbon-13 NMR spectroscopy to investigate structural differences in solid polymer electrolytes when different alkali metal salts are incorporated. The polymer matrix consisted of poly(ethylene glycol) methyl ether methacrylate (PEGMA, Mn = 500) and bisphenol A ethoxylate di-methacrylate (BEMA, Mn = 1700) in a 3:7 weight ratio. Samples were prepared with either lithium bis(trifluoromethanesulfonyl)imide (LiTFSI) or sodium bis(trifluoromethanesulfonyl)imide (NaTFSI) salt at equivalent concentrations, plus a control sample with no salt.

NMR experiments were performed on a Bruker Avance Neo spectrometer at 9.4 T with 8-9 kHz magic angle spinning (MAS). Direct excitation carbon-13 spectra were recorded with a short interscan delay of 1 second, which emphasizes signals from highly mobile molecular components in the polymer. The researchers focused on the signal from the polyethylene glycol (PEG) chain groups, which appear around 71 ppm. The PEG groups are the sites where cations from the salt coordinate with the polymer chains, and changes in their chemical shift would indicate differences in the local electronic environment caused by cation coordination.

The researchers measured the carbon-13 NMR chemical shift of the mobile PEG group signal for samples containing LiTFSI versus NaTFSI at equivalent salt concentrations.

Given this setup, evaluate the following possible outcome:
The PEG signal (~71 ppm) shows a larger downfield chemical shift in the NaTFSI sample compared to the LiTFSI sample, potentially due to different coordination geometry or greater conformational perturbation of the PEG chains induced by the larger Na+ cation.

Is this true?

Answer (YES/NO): NO